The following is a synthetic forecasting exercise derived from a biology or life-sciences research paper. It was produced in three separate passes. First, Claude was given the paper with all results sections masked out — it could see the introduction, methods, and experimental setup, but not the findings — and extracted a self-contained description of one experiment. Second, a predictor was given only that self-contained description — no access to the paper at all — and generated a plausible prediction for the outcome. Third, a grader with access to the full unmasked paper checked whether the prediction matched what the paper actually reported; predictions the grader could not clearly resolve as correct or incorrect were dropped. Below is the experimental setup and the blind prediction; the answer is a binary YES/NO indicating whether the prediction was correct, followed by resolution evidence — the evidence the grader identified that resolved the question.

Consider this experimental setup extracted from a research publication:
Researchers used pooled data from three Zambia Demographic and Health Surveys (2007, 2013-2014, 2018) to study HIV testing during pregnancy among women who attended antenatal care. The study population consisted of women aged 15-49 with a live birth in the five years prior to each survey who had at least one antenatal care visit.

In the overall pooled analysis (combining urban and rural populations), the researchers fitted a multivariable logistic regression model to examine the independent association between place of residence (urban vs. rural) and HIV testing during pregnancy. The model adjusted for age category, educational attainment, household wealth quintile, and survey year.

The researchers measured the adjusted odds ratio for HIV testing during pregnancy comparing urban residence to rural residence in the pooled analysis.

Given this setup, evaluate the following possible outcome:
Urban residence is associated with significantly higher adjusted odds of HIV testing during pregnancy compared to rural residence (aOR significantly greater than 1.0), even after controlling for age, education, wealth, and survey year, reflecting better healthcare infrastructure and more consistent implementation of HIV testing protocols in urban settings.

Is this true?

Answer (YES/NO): NO